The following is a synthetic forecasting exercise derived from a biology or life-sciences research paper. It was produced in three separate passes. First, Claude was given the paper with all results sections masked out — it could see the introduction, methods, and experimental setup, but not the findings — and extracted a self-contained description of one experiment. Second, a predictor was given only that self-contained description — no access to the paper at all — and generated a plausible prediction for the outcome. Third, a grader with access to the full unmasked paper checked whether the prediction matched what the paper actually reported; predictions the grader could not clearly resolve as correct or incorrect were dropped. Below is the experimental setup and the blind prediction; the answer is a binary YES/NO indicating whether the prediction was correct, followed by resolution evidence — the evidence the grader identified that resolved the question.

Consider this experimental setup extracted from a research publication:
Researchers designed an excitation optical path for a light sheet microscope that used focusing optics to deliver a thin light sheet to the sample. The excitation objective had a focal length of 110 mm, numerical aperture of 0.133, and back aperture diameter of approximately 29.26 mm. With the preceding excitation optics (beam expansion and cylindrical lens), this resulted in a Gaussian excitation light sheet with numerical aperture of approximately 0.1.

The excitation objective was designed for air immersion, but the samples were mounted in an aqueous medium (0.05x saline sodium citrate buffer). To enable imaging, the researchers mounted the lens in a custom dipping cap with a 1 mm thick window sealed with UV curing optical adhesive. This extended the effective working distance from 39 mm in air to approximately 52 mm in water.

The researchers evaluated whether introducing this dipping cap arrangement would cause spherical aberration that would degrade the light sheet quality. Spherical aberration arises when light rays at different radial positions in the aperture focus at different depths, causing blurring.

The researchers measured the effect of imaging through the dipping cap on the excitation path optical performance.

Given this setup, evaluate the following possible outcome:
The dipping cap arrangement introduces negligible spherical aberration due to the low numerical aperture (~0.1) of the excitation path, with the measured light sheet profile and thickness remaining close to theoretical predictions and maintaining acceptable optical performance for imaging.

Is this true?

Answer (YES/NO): YES